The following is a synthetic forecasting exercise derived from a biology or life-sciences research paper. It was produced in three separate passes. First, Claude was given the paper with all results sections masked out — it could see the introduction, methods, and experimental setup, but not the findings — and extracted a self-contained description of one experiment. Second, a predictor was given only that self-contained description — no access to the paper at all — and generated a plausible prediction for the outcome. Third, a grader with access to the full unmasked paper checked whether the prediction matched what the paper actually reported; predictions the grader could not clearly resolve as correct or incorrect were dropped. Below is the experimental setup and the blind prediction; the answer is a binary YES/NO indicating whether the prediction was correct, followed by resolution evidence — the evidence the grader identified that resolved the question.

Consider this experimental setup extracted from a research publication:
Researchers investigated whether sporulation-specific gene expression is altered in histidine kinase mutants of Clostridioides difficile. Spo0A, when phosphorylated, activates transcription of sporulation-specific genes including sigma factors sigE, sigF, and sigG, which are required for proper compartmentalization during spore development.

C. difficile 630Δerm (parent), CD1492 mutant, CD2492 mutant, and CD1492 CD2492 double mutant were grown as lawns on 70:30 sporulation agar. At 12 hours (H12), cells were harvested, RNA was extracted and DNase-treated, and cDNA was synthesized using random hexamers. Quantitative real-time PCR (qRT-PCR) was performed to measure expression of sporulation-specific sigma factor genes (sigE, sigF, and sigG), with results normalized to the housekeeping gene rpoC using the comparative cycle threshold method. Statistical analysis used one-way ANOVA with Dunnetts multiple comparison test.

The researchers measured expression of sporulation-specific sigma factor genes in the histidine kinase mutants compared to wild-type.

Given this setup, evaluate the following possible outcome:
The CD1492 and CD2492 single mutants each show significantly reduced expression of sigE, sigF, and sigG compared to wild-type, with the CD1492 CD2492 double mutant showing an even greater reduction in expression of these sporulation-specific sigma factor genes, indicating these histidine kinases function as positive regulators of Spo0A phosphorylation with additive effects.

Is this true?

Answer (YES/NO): NO